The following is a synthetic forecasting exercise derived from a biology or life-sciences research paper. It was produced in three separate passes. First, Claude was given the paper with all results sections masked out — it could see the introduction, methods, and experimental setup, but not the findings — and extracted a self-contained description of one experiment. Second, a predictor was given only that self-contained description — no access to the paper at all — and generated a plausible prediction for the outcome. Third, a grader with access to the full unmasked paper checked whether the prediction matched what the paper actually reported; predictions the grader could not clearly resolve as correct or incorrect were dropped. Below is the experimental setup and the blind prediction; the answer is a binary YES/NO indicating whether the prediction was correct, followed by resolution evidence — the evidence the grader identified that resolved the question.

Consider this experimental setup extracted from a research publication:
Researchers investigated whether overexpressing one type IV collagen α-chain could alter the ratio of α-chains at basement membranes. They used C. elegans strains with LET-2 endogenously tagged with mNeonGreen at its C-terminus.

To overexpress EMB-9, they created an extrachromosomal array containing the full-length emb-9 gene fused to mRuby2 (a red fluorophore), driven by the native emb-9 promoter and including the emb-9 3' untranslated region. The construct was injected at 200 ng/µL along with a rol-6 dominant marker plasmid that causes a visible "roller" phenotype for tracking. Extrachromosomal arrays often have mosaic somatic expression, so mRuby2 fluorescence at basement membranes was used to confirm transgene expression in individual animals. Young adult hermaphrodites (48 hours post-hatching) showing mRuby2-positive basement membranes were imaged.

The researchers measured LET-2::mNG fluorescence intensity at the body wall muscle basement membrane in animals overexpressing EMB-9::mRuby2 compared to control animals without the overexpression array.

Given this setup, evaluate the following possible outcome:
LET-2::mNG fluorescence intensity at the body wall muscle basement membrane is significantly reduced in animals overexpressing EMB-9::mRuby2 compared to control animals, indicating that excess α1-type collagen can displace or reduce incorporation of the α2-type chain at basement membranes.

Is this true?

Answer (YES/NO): NO